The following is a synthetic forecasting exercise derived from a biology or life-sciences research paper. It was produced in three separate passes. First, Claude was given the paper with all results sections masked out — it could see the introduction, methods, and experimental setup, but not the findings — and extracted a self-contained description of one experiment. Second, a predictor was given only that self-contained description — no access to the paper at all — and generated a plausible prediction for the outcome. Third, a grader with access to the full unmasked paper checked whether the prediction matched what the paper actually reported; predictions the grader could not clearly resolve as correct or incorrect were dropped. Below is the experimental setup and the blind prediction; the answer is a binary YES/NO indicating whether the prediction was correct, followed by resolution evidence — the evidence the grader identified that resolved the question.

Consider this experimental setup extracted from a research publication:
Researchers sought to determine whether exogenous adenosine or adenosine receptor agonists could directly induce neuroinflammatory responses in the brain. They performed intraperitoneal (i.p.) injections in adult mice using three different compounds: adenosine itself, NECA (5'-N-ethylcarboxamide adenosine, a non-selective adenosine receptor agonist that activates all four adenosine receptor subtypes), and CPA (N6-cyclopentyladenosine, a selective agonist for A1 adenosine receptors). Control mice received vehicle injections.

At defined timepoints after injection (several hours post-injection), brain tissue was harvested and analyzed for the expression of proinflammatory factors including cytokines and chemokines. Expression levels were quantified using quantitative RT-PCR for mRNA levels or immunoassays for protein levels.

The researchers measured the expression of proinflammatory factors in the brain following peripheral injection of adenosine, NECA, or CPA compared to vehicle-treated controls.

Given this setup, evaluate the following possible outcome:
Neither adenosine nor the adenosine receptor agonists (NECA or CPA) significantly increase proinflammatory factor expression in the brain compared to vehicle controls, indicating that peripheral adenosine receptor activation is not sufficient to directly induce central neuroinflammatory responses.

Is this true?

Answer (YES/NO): NO